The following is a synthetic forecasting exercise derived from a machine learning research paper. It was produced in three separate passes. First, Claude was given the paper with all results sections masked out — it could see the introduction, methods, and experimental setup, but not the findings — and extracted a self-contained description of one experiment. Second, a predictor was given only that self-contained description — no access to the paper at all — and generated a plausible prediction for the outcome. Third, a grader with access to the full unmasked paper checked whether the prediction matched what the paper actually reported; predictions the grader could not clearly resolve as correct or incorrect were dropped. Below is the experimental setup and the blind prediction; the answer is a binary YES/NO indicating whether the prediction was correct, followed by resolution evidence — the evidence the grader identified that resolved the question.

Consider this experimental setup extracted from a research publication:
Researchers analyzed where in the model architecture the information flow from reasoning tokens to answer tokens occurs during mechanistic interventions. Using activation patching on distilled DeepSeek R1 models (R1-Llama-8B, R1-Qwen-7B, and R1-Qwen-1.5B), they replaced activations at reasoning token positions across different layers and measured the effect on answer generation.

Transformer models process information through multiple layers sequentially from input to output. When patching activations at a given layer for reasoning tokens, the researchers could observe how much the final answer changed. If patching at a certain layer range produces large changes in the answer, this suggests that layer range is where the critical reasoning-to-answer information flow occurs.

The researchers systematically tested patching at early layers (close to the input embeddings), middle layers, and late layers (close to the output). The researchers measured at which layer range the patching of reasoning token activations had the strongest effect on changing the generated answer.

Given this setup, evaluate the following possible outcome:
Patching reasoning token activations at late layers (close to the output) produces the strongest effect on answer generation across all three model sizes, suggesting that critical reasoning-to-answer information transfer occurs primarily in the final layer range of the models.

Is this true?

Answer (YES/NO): NO